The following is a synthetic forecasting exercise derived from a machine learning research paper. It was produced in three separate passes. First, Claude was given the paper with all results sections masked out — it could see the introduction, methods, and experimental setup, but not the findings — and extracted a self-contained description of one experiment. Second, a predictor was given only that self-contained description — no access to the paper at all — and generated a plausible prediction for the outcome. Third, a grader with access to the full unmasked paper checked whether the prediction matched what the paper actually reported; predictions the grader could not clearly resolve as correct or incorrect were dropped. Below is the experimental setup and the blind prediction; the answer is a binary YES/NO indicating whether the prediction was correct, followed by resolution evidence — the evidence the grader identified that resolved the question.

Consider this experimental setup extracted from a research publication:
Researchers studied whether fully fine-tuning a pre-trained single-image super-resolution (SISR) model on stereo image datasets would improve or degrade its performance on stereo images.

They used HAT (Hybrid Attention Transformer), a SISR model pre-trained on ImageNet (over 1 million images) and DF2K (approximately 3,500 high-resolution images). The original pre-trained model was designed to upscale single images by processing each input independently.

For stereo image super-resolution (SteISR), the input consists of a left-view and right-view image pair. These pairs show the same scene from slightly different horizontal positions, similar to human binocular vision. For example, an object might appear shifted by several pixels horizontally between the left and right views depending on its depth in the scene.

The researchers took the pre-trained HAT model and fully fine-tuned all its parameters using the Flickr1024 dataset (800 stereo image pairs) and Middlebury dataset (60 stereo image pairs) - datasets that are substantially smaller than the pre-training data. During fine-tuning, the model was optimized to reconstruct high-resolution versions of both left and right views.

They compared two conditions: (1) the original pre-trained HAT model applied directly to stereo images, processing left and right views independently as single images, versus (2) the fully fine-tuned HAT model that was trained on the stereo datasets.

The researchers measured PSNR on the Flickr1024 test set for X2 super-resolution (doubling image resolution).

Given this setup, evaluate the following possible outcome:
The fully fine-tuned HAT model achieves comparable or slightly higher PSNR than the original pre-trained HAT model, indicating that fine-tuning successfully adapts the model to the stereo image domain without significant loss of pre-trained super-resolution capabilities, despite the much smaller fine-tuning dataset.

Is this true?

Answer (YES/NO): NO